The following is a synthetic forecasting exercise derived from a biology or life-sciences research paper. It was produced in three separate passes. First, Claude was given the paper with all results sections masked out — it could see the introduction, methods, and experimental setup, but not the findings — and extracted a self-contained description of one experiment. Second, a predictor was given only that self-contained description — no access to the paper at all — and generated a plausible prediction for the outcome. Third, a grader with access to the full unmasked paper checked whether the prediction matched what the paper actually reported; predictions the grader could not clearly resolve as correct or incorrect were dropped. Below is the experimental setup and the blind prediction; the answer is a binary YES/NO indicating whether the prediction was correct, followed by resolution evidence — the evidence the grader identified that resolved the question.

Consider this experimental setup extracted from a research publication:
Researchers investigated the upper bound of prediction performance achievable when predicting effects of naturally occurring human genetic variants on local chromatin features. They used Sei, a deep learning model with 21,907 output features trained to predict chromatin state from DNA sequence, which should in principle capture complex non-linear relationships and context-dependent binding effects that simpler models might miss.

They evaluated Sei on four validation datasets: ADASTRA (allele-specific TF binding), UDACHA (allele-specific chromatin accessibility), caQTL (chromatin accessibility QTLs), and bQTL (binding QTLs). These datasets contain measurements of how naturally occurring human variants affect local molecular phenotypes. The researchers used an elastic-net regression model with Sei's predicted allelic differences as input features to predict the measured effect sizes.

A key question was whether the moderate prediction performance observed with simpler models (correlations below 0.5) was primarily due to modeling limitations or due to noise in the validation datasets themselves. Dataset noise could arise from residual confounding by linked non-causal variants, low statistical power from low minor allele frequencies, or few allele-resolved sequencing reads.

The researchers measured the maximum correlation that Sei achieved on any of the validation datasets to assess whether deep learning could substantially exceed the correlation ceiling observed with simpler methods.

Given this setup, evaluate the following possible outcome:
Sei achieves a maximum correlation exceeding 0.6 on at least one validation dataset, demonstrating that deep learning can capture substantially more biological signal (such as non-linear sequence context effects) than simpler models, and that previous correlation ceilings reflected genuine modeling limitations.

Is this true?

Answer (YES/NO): NO